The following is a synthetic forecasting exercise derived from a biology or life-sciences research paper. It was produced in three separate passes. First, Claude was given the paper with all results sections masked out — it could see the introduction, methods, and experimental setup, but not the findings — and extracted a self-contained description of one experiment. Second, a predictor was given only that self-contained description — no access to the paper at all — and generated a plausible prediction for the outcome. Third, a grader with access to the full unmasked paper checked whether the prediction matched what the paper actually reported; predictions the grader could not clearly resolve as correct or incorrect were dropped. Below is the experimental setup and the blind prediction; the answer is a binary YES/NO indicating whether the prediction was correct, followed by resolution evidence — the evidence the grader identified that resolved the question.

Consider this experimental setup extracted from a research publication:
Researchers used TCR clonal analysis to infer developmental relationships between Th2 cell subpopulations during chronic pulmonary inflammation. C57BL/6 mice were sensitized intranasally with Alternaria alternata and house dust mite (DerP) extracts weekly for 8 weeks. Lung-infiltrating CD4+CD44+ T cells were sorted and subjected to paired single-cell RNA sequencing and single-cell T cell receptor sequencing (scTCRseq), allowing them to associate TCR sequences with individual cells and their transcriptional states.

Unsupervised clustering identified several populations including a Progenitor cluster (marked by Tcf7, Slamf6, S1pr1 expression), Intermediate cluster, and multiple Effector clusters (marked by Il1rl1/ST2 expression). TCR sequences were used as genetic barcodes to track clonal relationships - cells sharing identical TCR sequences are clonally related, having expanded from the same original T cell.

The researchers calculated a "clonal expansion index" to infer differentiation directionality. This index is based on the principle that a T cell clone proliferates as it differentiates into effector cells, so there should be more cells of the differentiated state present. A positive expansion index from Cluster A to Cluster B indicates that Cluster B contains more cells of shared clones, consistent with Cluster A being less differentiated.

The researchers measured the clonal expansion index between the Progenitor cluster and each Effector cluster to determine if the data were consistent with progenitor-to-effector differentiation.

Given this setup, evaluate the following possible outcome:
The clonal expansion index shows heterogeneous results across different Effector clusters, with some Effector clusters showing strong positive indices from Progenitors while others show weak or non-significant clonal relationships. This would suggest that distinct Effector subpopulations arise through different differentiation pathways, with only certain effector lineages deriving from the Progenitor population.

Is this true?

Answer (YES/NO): NO